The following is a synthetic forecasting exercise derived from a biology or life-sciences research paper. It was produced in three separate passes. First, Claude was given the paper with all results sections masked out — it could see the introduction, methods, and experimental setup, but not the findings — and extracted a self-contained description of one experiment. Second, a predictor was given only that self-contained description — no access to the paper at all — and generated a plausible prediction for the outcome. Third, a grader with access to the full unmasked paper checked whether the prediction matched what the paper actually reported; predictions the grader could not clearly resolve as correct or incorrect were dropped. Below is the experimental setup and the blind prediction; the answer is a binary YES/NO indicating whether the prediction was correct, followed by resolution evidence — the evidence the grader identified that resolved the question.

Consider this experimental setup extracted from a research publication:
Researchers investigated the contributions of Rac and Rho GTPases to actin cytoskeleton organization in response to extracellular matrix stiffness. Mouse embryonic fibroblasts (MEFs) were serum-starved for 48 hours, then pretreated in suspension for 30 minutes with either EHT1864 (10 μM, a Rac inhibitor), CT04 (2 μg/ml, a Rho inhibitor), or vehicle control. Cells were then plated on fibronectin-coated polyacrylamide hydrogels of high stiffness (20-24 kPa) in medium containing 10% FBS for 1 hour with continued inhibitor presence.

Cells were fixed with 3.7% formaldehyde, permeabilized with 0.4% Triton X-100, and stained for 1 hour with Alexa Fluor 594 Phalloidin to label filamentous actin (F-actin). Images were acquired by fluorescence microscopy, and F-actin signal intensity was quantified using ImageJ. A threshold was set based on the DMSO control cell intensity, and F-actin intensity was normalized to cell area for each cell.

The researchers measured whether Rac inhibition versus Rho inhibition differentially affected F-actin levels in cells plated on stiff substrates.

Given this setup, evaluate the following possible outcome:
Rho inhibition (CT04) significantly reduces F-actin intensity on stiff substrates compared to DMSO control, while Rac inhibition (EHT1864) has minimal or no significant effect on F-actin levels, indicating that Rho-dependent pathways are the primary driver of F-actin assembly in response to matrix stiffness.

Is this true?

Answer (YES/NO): NO